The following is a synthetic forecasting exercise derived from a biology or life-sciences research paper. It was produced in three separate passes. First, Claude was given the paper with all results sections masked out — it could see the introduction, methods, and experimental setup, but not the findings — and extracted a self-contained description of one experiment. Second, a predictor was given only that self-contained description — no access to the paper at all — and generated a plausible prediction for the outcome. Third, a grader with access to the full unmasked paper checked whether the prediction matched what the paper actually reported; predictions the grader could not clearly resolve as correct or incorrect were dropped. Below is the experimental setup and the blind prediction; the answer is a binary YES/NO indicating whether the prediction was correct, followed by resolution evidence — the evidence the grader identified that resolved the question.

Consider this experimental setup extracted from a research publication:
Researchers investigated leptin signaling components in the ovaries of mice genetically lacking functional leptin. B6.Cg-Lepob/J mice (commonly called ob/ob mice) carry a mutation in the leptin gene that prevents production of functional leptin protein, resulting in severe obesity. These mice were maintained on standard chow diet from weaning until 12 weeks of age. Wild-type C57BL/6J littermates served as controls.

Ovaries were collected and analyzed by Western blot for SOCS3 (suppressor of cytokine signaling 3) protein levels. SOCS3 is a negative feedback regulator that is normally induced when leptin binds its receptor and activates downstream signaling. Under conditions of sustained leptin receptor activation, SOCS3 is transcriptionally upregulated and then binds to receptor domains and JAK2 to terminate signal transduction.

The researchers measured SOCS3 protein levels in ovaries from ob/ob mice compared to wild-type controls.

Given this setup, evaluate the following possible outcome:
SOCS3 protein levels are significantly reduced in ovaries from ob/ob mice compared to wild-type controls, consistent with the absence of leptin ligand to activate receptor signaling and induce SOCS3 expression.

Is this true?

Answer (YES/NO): YES